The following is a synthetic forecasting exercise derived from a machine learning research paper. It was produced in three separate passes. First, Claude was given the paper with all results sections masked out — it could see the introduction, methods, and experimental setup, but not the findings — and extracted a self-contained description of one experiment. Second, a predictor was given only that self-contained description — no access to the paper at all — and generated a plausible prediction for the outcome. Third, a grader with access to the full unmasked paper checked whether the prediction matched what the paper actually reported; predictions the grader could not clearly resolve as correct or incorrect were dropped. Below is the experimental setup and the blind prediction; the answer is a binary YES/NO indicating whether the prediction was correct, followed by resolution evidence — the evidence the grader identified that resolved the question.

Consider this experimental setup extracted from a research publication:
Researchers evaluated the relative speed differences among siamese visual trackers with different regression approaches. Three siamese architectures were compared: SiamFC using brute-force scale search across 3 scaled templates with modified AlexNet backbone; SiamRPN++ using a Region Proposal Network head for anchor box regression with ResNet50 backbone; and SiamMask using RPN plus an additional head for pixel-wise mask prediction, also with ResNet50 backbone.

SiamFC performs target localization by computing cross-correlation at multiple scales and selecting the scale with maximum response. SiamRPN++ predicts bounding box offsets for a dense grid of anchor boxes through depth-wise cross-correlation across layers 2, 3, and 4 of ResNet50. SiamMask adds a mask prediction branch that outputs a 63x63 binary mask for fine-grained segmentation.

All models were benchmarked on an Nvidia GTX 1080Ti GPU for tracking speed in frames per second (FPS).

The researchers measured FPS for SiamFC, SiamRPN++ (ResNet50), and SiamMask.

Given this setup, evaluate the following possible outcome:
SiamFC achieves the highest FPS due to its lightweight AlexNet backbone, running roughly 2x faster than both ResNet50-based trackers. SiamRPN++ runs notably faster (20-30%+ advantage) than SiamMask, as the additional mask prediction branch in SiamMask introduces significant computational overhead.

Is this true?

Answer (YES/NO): NO